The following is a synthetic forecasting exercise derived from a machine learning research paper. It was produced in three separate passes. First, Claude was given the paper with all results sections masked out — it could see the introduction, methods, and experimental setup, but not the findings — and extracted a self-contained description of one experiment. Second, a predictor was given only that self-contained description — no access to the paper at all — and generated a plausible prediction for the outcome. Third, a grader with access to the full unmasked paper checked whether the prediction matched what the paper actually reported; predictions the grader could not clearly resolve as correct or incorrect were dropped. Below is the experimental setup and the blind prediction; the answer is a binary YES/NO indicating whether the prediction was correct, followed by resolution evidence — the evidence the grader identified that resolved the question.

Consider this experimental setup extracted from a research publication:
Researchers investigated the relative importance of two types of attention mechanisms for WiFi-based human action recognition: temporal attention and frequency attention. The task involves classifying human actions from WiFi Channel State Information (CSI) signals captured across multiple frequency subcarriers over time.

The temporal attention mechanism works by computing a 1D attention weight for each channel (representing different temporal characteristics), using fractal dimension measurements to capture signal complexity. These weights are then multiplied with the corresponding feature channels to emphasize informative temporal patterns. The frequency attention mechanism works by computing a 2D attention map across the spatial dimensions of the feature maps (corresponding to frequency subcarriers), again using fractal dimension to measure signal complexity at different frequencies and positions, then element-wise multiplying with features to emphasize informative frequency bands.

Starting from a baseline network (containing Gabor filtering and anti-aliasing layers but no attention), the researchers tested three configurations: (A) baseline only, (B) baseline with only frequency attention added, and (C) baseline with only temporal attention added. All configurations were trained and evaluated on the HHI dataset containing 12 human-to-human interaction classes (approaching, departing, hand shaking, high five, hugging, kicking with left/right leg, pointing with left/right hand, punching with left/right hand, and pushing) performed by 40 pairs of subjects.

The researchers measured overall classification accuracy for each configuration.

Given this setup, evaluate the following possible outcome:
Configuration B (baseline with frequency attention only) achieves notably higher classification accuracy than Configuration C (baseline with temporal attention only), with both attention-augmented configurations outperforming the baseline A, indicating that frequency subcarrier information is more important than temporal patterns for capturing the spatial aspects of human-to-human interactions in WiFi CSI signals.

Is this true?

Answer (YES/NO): NO